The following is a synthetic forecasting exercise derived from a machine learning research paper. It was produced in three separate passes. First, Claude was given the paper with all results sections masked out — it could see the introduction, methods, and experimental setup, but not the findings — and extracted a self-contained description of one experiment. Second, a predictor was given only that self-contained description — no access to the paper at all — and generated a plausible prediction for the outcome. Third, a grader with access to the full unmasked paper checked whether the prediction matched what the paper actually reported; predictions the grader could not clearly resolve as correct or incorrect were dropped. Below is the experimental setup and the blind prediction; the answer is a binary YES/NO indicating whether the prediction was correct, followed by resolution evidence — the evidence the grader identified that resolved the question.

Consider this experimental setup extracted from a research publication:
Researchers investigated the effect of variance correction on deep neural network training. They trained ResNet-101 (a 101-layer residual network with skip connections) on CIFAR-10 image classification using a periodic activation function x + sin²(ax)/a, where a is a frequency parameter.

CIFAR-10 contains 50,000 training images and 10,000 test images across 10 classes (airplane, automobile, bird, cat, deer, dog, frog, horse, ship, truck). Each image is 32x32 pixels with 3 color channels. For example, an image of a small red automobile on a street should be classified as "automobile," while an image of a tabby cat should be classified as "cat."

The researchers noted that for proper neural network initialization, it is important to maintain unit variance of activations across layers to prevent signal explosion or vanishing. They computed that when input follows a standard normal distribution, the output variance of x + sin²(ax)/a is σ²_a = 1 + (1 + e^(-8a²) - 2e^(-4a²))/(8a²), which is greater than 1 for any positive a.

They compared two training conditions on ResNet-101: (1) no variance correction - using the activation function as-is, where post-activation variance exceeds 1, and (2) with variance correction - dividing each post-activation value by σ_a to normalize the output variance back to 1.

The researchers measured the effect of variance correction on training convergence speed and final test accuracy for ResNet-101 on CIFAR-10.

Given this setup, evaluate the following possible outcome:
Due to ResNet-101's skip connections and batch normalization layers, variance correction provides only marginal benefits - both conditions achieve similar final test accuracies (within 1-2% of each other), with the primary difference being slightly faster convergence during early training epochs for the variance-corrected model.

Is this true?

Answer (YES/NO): NO